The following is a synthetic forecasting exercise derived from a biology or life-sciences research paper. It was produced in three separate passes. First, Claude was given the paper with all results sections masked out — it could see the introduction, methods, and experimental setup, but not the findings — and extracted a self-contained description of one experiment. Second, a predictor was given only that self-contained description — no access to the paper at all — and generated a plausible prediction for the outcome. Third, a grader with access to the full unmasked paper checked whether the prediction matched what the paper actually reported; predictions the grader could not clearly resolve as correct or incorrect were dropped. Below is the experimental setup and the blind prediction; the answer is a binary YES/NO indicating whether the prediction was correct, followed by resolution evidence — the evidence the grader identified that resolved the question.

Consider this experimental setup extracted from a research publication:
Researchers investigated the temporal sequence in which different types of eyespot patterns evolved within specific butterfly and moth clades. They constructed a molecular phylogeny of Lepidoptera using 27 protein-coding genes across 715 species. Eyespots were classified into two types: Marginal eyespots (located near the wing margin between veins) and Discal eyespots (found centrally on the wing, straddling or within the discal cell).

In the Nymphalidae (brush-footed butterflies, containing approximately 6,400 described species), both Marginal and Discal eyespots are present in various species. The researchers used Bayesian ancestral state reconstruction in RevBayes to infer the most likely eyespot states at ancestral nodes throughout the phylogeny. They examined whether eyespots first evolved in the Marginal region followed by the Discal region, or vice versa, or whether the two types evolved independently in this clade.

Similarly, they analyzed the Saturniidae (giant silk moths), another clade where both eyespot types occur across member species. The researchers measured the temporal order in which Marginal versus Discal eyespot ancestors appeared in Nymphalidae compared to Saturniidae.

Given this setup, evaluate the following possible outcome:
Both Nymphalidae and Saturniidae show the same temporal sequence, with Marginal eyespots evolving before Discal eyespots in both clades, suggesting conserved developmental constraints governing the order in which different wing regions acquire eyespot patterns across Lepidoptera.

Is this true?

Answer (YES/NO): NO